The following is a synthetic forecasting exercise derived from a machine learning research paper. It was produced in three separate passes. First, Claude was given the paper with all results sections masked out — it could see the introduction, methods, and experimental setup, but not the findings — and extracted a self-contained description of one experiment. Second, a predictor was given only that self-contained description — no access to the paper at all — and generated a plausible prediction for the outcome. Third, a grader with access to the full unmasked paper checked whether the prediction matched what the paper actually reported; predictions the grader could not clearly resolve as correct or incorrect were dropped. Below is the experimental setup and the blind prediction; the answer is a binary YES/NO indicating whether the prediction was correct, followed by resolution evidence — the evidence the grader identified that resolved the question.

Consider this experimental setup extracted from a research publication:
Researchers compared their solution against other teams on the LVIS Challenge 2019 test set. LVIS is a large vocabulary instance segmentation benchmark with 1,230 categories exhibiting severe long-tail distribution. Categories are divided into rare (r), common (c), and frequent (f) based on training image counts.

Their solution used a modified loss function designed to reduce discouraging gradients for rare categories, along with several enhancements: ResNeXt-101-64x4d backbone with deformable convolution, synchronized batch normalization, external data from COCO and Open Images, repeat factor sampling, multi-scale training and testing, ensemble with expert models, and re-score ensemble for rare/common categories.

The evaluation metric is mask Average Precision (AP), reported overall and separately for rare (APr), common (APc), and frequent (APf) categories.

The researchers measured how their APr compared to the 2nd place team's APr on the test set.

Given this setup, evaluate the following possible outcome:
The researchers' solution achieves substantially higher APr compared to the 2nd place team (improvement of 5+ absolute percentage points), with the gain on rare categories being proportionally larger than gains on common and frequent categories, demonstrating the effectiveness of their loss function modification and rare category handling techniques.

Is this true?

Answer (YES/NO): YES